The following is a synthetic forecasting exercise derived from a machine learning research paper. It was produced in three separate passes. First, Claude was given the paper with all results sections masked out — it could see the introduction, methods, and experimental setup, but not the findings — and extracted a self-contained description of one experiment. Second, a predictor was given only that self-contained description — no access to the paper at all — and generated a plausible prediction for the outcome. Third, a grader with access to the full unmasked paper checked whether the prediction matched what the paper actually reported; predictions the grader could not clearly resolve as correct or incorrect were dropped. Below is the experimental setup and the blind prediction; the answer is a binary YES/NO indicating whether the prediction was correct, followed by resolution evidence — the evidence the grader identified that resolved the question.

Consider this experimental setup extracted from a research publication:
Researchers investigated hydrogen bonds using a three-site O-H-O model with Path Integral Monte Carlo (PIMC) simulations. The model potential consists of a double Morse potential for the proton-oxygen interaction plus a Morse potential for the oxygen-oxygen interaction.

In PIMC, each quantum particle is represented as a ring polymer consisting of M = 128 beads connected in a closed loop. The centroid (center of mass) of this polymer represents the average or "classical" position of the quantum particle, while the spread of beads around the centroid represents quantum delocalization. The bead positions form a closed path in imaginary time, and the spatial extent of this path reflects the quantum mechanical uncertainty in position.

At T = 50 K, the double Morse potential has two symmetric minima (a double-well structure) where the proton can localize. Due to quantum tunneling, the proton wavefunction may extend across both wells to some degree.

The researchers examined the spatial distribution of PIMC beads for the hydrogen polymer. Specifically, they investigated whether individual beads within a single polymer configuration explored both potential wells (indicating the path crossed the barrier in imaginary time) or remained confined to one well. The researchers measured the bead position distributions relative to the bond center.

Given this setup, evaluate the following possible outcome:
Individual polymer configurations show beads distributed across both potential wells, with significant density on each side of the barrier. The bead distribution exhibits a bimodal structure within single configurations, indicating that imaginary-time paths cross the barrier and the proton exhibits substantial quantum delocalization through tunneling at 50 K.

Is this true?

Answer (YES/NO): YES